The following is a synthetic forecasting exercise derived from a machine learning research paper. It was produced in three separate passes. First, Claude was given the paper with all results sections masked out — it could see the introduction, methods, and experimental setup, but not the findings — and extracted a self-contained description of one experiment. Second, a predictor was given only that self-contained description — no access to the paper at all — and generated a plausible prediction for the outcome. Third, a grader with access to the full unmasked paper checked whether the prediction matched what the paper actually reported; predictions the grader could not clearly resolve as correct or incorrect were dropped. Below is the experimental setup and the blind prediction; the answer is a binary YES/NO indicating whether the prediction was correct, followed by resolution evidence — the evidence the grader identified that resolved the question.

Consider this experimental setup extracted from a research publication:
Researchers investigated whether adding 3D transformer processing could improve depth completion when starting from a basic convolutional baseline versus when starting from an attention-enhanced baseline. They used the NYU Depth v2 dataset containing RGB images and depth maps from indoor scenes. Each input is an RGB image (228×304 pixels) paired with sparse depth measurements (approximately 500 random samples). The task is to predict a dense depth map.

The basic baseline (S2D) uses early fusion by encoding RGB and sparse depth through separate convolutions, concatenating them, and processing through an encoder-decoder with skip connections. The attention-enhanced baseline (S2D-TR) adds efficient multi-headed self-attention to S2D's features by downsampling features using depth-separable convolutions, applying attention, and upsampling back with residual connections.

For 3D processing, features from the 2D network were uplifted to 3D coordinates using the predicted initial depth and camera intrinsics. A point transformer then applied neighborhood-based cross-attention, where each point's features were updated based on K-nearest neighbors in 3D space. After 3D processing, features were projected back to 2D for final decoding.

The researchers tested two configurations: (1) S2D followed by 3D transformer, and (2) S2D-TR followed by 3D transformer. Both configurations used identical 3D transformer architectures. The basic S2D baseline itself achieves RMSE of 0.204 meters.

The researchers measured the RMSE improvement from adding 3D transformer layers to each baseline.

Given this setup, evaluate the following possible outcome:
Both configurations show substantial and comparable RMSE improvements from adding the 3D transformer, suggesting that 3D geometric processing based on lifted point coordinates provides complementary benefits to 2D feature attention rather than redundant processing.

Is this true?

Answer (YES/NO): NO